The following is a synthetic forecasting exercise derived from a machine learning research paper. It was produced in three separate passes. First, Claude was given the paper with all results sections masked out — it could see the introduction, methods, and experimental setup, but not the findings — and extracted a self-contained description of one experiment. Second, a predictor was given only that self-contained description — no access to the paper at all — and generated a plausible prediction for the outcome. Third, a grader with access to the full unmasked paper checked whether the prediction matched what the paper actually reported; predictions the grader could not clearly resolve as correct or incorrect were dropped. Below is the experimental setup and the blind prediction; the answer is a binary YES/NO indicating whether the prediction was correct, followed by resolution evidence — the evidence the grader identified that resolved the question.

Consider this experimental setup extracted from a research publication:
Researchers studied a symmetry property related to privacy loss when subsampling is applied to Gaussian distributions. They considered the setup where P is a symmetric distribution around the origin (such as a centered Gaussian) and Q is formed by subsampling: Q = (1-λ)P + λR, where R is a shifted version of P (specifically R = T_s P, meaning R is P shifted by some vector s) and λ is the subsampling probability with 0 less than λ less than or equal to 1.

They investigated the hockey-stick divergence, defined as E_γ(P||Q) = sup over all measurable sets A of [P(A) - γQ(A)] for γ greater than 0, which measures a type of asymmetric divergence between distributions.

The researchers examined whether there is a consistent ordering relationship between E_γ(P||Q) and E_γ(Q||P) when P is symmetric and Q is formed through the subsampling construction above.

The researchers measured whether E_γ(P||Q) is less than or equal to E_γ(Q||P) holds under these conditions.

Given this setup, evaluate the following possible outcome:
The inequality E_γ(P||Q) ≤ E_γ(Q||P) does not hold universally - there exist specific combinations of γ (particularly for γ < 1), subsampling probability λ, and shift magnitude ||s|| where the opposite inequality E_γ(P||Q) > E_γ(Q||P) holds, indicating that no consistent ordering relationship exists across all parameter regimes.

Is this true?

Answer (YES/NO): NO